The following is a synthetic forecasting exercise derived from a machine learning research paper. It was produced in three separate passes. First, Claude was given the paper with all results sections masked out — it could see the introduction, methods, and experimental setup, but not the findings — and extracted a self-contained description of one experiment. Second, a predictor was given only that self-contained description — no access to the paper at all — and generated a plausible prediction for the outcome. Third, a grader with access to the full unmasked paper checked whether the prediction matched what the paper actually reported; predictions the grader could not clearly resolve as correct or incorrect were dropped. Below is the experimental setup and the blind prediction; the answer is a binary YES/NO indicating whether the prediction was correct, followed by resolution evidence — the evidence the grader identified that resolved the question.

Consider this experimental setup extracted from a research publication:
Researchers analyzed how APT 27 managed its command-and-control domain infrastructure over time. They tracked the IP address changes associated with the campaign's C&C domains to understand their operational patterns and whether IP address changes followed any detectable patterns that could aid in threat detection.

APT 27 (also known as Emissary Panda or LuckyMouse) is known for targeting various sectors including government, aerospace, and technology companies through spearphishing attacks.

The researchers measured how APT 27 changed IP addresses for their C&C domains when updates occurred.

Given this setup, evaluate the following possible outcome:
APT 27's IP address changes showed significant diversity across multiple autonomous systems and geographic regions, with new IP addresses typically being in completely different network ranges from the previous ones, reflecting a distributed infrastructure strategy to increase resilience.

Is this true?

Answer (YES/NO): NO